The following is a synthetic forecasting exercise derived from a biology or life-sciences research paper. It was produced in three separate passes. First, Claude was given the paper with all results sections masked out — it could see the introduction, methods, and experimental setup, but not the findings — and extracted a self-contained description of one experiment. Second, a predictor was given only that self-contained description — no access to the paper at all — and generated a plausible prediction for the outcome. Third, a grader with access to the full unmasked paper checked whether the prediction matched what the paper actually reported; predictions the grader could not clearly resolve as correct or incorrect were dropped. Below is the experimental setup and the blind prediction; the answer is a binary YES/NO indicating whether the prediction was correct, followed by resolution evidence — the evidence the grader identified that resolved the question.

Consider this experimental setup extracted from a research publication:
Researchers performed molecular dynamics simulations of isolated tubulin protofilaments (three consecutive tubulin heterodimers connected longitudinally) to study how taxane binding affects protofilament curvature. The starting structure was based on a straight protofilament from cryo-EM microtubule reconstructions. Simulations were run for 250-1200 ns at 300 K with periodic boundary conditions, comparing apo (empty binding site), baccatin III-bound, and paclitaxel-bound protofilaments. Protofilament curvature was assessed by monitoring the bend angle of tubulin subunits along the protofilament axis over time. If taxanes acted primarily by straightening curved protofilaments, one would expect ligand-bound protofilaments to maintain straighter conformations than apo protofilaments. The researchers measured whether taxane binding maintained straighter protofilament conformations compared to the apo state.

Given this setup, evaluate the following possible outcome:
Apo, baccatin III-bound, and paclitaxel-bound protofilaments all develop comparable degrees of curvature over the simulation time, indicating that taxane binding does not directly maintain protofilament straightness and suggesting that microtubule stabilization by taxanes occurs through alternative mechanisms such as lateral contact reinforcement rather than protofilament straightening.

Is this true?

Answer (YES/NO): YES